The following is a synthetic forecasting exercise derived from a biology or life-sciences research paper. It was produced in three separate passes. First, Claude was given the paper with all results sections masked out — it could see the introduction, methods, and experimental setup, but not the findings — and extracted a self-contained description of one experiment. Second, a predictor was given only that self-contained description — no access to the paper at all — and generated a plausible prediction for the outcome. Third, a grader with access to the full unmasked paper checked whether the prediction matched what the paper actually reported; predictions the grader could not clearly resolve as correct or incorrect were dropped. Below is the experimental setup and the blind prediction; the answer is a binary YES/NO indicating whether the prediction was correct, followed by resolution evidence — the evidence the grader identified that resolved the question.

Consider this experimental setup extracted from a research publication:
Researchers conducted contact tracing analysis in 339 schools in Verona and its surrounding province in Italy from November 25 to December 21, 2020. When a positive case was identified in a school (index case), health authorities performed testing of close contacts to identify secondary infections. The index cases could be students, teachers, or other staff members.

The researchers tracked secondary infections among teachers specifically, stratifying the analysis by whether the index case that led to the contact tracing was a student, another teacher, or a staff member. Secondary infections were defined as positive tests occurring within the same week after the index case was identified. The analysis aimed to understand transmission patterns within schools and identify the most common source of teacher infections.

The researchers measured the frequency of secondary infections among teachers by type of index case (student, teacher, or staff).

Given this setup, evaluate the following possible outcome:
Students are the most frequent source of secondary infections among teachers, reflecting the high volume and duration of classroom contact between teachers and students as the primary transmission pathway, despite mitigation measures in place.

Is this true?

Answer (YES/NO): NO